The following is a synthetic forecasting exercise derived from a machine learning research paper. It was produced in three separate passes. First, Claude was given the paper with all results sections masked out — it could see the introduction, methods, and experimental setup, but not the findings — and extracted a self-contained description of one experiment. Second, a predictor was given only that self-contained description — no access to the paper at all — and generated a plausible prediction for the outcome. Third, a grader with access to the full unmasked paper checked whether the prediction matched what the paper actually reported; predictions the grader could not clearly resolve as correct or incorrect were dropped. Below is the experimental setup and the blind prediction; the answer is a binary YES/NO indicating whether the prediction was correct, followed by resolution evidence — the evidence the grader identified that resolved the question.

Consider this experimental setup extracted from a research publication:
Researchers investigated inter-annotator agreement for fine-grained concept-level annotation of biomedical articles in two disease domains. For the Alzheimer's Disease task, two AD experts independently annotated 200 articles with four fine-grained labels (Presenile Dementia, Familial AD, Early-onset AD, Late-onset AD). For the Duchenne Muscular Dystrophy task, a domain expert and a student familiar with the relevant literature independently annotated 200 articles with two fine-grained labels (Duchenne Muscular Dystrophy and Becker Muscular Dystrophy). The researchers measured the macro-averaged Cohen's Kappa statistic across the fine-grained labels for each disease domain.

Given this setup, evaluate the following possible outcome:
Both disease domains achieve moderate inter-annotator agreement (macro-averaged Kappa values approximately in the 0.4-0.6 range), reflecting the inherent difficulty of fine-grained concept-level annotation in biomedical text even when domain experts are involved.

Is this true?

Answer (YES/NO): NO